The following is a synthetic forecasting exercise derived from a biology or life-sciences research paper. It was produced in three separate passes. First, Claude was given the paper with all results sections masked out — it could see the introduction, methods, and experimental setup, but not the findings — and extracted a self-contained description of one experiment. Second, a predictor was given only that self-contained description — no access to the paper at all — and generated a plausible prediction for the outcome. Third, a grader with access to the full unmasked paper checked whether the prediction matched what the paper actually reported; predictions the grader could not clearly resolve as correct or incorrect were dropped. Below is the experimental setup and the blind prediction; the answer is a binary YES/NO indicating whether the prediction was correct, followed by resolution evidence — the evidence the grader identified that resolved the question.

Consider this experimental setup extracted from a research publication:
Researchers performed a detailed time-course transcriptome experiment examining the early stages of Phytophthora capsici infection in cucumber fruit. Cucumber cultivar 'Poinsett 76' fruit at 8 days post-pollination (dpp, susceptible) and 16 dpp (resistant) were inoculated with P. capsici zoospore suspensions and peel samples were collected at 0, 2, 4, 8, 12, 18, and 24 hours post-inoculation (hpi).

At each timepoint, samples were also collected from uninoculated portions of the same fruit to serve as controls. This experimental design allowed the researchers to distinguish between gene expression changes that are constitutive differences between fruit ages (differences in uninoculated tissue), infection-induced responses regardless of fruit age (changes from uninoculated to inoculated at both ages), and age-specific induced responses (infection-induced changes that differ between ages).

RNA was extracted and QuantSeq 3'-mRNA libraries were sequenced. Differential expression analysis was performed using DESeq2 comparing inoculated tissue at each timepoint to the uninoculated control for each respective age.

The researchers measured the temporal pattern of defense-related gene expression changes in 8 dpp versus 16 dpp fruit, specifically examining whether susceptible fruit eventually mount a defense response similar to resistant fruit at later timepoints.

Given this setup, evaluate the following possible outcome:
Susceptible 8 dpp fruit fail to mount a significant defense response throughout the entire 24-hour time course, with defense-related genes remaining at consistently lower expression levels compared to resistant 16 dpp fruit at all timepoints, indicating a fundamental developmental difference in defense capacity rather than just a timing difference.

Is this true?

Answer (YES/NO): NO